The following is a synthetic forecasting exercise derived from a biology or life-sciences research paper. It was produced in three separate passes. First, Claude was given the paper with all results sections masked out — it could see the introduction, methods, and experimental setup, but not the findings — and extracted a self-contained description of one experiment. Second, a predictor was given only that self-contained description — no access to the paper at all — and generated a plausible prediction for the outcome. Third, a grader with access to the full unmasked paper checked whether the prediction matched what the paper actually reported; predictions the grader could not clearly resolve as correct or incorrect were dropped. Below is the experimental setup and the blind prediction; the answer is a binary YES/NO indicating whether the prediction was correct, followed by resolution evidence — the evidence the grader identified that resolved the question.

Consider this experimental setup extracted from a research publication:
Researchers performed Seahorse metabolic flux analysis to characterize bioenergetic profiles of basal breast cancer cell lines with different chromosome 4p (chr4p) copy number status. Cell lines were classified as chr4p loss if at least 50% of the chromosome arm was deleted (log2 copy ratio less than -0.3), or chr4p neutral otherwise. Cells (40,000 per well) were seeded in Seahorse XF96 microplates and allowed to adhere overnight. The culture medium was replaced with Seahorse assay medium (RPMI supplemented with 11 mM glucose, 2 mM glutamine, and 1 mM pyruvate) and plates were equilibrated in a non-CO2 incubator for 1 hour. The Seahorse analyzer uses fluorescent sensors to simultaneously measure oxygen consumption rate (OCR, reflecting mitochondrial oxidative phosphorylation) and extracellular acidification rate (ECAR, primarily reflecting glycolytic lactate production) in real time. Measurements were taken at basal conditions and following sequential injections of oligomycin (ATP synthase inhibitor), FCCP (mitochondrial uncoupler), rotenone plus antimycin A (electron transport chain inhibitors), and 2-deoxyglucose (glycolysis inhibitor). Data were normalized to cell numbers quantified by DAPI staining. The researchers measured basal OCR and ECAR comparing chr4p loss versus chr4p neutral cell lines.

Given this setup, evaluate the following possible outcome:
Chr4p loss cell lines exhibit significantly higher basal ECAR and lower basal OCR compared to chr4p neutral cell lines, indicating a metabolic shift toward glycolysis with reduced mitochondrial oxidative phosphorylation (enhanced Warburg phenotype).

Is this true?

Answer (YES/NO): NO